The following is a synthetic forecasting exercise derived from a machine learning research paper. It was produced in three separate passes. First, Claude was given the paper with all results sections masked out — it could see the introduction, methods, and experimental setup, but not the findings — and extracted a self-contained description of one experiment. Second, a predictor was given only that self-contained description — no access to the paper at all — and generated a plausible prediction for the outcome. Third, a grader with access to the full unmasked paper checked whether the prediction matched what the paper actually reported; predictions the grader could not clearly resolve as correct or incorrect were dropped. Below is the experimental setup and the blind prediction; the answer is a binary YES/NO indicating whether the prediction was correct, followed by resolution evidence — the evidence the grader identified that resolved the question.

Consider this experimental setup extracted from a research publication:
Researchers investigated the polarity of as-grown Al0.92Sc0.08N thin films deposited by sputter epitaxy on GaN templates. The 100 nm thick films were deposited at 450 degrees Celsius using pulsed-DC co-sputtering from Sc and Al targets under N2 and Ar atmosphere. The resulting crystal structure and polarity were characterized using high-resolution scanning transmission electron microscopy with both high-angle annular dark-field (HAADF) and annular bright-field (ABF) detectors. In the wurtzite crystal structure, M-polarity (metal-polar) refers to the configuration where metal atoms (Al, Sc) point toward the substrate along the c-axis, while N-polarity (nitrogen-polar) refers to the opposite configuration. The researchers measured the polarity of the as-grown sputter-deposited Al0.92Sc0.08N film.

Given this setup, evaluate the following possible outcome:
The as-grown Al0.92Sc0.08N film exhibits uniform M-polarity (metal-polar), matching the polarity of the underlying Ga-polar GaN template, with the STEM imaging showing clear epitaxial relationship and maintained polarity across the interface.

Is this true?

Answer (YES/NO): YES